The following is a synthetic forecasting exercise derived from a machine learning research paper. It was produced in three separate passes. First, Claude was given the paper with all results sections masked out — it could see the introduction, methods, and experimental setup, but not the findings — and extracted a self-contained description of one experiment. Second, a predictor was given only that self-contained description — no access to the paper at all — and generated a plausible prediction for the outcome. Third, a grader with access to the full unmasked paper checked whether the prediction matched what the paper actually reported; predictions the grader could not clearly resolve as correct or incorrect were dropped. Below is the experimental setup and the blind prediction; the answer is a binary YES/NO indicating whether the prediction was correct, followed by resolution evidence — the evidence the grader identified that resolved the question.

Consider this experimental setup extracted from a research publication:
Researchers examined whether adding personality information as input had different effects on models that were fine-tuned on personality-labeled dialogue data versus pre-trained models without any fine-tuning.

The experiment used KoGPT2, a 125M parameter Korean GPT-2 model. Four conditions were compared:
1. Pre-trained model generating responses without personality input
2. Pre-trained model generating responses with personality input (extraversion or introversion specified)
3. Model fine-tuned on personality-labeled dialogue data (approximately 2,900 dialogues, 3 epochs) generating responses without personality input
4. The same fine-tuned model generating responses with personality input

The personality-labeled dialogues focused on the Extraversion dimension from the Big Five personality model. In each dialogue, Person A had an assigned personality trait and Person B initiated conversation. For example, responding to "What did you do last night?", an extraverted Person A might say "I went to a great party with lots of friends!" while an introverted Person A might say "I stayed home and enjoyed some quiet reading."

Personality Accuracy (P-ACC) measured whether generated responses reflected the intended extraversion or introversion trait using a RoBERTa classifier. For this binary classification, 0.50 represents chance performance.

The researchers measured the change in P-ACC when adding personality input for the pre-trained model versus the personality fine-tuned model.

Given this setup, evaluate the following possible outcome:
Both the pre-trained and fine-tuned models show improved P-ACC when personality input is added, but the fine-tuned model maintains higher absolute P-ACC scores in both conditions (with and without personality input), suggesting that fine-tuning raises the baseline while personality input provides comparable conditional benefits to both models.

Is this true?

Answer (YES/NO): NO